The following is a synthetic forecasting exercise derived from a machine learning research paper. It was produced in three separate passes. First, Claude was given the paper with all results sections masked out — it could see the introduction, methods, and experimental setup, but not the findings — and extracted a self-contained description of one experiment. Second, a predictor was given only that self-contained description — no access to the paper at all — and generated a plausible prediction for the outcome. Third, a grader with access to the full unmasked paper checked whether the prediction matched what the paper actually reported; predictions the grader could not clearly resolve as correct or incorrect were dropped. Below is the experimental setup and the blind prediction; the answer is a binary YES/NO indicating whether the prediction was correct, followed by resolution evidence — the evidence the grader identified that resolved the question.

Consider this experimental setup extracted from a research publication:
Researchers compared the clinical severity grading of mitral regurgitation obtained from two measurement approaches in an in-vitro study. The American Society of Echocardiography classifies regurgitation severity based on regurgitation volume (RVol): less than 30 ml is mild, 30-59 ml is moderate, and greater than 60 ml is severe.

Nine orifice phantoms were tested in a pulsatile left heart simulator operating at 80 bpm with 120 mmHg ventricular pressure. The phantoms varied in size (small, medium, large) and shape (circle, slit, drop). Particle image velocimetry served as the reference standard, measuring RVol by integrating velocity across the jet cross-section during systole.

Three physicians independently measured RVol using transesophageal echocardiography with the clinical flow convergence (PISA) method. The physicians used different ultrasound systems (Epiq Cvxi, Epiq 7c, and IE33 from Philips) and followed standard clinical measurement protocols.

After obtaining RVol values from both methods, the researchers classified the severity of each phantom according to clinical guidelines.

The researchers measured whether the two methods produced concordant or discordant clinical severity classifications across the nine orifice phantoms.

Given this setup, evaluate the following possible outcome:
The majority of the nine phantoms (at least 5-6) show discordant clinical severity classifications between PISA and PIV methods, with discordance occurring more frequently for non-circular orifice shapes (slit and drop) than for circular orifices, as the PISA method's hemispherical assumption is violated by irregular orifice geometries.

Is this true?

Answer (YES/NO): NO